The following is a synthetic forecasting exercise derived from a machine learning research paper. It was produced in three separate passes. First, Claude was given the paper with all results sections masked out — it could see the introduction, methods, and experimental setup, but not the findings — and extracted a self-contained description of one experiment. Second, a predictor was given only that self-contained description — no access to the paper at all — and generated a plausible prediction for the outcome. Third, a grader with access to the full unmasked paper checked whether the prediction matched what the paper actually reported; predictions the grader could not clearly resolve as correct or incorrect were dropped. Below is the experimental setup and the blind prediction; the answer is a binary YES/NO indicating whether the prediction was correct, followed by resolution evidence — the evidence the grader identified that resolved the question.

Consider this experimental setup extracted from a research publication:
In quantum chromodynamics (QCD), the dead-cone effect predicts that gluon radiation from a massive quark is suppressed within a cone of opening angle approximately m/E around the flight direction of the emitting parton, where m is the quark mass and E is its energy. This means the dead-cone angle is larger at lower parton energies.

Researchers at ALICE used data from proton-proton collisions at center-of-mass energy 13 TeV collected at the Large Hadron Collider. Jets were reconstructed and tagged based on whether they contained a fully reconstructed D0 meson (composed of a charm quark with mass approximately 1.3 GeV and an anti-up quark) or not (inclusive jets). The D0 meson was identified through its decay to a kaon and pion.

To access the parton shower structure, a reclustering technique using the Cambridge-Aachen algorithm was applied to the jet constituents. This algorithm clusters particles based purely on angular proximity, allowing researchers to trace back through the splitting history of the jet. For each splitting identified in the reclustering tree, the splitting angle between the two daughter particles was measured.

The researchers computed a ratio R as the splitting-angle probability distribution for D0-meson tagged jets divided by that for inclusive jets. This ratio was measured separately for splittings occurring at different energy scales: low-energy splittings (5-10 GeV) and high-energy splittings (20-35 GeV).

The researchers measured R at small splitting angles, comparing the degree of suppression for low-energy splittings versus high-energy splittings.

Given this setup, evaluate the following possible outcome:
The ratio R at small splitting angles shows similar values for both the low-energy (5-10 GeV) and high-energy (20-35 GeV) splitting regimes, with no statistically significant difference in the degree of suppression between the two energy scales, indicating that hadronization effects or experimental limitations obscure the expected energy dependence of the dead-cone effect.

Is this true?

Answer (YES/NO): NO